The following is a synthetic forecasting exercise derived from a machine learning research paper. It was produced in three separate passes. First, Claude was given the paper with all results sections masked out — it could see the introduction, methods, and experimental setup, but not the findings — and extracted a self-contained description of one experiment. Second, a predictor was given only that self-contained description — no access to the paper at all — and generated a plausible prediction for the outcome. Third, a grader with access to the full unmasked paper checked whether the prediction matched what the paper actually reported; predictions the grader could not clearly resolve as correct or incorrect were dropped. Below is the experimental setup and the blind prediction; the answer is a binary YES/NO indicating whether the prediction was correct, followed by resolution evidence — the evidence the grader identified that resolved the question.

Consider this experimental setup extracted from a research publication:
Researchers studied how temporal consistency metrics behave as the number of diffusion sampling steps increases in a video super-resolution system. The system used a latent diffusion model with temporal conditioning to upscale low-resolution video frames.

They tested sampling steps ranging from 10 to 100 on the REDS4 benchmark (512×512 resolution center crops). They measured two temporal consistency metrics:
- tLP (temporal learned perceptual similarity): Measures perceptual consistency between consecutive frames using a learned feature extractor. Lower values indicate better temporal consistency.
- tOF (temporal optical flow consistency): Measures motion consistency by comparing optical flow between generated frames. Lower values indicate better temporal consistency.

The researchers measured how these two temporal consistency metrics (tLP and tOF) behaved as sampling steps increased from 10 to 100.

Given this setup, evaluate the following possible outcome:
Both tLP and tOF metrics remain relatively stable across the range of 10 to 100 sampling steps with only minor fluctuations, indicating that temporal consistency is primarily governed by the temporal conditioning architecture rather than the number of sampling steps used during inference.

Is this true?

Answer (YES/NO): NO